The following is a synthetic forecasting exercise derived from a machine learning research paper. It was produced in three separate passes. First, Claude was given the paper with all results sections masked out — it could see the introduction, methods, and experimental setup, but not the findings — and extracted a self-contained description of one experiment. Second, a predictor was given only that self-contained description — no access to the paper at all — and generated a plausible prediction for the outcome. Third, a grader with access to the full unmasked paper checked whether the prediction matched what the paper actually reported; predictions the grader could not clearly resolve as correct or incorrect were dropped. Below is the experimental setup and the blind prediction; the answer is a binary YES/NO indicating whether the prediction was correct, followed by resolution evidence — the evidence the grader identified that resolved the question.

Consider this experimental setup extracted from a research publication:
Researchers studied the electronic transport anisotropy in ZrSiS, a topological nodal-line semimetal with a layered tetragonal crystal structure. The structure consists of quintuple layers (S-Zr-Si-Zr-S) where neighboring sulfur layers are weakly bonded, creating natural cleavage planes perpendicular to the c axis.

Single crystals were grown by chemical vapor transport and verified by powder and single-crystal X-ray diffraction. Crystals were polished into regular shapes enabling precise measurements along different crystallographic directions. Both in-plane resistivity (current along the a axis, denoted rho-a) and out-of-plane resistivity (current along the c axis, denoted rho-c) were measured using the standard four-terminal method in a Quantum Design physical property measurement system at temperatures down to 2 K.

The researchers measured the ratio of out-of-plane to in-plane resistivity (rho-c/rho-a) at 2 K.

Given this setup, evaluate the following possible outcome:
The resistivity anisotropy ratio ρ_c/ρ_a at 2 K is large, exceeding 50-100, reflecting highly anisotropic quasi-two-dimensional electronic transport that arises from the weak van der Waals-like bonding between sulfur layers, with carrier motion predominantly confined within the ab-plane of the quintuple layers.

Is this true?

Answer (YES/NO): NO